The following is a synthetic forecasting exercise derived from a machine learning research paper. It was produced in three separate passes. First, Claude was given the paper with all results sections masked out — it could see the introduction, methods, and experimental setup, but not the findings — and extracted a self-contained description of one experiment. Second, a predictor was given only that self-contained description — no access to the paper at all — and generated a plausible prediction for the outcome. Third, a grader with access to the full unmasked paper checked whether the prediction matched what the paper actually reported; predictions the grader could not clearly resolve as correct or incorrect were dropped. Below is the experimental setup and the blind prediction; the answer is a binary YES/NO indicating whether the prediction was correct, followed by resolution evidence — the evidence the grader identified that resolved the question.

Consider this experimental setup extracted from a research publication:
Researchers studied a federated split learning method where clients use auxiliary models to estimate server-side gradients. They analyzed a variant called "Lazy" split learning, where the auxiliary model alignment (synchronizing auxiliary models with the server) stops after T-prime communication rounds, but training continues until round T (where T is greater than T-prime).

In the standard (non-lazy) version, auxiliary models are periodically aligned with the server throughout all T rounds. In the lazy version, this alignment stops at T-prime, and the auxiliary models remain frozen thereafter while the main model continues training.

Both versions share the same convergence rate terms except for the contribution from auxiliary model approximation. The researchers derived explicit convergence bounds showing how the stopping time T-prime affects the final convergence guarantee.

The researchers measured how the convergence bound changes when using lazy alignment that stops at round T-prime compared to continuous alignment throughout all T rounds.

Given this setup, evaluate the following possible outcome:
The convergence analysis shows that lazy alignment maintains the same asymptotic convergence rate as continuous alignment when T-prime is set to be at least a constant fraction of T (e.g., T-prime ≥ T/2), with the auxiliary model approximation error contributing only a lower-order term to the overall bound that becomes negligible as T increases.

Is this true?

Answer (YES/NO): NO